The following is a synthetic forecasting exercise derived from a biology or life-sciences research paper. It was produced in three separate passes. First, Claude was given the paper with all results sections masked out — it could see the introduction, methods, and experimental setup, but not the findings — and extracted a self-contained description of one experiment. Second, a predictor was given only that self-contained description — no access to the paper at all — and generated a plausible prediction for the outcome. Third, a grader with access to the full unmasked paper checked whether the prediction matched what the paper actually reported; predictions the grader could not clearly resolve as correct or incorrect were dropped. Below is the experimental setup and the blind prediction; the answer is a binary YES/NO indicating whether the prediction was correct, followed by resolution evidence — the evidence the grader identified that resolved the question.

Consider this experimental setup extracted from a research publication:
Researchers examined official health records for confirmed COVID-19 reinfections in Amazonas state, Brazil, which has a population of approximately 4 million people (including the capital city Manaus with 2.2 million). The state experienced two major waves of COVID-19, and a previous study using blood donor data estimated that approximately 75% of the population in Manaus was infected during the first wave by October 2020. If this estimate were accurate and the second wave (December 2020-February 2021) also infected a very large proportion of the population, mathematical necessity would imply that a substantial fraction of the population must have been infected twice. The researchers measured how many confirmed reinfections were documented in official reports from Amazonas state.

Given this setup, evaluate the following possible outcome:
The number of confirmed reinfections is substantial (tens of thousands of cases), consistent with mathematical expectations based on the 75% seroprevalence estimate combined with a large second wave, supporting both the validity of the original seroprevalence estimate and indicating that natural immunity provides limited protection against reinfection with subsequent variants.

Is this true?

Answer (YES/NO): NO